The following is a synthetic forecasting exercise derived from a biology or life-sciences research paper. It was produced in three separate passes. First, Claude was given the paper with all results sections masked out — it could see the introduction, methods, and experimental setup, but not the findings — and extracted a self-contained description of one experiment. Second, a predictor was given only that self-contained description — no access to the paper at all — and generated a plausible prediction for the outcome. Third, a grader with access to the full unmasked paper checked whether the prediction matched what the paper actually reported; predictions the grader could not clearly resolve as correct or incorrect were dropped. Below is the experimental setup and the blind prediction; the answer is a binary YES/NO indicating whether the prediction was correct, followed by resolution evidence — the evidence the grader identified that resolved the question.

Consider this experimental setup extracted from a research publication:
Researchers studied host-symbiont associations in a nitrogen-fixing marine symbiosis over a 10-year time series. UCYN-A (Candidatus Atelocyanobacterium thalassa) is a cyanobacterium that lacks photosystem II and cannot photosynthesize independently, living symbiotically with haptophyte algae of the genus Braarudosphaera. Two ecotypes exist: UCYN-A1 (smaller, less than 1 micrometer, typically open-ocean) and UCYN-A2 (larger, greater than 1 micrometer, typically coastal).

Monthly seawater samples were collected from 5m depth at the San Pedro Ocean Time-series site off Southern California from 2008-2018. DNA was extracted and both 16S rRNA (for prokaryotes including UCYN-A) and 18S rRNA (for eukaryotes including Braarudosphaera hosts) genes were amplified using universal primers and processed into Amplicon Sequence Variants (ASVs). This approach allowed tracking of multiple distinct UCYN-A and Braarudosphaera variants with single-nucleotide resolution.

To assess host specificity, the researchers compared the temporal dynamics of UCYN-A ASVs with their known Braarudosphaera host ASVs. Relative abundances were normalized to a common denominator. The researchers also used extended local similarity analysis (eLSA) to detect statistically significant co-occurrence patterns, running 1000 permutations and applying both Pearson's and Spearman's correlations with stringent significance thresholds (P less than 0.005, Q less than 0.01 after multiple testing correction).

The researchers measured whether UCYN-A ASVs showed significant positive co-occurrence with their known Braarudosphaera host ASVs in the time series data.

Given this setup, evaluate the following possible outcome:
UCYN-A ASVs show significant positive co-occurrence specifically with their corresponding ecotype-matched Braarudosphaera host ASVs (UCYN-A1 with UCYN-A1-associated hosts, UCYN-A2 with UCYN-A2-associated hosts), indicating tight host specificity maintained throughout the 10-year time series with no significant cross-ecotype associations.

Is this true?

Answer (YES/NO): NO